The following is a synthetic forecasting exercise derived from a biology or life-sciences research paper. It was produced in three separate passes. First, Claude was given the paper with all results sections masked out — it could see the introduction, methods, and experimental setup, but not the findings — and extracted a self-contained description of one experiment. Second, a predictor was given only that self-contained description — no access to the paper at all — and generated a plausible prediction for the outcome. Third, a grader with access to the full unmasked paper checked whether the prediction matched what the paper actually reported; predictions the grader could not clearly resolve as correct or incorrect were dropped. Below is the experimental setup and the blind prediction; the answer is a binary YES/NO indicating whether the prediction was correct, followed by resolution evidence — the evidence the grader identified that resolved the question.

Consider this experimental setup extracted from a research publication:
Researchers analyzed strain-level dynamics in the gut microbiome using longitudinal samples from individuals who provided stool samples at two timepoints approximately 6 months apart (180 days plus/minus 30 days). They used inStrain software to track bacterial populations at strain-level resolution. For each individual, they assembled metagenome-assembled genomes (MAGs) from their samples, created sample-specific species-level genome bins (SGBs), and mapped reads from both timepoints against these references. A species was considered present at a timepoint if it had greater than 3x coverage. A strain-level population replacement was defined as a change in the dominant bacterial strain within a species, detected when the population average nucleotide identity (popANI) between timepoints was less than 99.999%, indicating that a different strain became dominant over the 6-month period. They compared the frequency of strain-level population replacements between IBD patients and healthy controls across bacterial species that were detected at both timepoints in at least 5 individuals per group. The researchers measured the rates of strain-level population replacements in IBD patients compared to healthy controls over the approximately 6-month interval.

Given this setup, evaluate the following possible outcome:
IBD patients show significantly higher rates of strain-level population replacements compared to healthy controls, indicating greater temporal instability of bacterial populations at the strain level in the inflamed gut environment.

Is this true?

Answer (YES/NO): YES